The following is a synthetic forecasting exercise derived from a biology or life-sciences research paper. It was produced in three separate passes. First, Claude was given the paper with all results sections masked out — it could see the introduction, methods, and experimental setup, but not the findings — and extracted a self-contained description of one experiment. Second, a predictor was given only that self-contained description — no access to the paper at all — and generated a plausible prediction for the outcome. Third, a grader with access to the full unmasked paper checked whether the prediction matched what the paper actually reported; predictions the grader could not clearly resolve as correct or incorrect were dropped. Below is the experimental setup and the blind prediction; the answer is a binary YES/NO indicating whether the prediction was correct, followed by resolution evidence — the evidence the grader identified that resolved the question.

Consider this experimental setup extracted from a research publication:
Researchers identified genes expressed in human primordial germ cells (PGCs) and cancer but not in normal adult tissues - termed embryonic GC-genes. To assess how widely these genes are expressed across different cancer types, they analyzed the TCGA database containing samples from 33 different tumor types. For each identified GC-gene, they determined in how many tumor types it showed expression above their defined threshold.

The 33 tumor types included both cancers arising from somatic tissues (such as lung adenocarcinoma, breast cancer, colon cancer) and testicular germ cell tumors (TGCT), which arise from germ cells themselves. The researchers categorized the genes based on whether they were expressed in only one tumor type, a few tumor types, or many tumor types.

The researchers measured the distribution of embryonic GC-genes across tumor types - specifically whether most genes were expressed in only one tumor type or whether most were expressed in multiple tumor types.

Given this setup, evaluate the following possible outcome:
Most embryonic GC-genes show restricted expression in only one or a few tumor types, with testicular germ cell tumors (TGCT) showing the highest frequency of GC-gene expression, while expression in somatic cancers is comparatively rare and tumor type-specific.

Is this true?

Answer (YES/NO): NO